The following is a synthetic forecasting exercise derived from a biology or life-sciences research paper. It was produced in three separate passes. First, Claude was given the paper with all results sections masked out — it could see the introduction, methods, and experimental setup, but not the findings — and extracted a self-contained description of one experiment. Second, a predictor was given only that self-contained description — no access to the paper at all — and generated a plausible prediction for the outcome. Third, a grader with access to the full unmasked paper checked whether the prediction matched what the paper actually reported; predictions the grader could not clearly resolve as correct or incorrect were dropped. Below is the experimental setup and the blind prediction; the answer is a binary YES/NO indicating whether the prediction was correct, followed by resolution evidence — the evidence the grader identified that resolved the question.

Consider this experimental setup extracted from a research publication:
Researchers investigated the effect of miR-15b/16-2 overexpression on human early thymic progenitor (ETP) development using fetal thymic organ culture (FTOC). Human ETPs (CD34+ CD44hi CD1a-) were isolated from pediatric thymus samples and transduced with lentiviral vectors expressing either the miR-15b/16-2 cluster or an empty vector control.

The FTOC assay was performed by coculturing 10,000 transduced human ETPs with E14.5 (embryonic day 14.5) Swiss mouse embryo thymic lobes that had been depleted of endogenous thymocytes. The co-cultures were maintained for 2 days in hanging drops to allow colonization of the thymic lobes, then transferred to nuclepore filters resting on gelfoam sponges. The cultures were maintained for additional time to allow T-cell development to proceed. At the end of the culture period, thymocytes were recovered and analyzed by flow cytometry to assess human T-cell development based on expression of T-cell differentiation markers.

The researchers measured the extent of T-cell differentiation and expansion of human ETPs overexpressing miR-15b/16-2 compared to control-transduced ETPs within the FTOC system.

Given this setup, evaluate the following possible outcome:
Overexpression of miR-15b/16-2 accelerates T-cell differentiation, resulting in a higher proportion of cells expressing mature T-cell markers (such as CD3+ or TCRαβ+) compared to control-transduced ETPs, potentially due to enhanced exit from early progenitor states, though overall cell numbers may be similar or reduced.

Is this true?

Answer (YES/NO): NO